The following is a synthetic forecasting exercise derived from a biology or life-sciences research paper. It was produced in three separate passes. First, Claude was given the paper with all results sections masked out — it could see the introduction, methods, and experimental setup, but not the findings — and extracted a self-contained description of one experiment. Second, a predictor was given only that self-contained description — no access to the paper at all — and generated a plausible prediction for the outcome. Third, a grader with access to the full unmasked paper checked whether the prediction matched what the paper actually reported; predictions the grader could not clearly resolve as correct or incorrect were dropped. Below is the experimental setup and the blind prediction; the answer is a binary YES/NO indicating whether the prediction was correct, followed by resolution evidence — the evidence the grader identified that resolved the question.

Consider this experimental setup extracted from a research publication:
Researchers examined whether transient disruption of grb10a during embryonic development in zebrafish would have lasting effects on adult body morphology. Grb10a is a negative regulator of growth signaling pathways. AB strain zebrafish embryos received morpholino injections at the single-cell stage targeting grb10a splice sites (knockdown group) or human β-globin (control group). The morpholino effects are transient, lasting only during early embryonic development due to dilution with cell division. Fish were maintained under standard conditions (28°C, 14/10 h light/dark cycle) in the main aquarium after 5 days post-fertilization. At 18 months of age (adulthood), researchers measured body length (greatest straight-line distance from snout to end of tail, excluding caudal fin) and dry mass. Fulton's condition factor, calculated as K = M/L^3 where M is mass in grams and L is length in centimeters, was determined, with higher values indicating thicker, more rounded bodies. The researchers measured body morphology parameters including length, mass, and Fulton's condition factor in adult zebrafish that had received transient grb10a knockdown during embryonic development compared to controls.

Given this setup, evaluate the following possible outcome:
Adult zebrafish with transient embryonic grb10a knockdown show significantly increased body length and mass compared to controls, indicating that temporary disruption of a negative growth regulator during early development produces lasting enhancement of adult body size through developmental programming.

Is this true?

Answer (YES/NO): YES